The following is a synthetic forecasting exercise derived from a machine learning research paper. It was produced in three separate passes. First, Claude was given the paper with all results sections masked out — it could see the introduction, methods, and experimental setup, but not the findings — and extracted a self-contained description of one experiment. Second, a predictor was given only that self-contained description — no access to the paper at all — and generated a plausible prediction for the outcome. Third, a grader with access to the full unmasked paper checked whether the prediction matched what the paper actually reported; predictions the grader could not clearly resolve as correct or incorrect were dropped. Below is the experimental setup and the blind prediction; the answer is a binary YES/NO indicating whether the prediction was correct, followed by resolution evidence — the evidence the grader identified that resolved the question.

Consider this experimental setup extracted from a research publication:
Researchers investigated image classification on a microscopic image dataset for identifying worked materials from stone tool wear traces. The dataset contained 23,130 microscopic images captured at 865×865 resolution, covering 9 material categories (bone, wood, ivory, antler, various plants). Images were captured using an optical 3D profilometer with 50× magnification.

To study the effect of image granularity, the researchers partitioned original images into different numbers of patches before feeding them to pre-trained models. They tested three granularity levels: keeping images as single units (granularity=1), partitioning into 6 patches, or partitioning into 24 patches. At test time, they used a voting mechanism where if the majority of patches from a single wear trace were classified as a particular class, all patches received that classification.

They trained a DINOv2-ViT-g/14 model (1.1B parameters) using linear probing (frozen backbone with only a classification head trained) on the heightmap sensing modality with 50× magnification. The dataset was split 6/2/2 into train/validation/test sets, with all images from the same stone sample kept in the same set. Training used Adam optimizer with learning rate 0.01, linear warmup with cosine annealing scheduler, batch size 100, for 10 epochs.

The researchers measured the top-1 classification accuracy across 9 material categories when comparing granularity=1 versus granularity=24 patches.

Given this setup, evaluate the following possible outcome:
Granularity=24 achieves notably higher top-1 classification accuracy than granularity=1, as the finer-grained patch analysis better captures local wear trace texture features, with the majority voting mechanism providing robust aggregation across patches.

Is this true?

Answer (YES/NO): YES